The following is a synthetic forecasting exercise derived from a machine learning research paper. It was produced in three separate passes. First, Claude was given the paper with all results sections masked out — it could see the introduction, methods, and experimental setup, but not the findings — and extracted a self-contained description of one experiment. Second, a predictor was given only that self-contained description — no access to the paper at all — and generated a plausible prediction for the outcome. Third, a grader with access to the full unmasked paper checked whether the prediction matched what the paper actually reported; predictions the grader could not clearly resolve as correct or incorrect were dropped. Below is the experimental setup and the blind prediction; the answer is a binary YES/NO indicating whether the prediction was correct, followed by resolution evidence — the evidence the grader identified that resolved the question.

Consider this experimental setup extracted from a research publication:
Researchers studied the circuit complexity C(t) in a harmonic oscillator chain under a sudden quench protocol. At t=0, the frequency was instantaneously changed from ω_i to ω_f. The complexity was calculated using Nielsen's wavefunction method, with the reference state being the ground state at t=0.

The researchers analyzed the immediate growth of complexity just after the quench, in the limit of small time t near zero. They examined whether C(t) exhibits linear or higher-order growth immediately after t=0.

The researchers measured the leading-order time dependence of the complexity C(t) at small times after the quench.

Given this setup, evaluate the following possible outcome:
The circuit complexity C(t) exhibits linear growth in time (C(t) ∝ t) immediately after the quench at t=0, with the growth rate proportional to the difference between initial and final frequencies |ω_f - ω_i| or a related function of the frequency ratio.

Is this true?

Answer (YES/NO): YES